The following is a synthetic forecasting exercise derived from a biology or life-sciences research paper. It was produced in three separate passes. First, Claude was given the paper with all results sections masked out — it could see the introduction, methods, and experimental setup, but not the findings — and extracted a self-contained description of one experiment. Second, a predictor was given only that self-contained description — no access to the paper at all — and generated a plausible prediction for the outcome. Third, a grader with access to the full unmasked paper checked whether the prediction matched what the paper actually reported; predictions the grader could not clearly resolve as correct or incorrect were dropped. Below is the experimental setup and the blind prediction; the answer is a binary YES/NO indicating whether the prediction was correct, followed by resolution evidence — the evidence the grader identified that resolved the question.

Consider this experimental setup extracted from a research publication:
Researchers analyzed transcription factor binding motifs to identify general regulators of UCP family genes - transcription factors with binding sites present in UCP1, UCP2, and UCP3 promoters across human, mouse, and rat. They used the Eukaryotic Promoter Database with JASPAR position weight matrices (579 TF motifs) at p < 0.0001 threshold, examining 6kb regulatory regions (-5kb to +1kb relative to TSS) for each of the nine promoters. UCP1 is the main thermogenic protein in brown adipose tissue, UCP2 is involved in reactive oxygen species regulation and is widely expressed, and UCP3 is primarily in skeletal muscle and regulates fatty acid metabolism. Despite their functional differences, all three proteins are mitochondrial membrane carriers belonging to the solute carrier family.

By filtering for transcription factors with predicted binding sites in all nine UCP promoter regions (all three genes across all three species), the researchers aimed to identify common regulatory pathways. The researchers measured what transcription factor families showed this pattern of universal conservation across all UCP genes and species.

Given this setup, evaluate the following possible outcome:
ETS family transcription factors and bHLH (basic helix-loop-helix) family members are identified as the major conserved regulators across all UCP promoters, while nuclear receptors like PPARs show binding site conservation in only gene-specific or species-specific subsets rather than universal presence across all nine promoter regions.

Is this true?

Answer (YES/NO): NO